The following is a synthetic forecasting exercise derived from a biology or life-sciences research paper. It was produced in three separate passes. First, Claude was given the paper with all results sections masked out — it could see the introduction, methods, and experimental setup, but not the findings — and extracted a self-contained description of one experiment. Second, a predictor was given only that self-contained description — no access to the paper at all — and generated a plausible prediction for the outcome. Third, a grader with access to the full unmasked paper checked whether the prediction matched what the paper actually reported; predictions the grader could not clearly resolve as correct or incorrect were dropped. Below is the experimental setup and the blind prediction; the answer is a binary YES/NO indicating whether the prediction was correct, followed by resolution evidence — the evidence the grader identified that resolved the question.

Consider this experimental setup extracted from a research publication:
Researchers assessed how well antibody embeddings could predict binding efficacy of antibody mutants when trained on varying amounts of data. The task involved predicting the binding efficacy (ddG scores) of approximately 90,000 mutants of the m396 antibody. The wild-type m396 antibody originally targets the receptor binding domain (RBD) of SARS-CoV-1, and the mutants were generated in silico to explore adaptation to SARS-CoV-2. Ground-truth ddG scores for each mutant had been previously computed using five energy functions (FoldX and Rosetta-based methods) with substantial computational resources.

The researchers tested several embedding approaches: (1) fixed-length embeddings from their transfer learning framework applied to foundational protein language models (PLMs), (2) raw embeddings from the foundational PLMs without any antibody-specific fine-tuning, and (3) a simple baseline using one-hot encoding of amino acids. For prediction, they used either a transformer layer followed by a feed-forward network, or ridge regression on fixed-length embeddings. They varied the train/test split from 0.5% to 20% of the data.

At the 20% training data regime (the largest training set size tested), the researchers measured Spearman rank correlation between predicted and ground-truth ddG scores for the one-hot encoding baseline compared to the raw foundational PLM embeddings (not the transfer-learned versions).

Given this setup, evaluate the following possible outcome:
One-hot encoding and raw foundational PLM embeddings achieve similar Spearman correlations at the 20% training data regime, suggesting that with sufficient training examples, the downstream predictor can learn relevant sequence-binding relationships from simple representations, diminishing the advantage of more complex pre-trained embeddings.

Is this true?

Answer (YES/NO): NO